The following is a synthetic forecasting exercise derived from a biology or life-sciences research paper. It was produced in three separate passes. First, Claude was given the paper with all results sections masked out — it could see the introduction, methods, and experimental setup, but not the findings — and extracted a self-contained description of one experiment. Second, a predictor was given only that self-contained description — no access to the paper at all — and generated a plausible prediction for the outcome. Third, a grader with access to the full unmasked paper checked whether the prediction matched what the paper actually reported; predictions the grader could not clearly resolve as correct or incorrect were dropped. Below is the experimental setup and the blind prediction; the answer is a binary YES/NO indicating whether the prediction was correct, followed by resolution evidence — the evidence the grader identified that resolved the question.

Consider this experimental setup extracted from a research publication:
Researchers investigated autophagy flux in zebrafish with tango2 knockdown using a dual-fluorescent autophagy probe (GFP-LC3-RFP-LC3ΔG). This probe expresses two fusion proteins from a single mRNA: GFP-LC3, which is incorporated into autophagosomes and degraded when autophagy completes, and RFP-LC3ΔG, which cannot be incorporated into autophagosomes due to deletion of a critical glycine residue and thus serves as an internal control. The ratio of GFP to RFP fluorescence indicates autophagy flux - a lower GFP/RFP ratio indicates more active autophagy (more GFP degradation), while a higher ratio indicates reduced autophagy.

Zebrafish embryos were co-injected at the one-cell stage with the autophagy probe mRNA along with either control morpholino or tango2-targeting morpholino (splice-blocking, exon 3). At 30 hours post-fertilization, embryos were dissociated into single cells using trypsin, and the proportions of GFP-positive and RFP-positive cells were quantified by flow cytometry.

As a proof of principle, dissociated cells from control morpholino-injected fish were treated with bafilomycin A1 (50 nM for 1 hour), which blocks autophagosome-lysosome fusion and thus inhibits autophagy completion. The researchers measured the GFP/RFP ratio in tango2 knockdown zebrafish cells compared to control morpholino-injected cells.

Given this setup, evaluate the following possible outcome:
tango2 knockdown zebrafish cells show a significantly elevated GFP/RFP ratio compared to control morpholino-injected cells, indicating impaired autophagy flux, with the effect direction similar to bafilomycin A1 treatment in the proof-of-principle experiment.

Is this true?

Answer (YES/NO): YES